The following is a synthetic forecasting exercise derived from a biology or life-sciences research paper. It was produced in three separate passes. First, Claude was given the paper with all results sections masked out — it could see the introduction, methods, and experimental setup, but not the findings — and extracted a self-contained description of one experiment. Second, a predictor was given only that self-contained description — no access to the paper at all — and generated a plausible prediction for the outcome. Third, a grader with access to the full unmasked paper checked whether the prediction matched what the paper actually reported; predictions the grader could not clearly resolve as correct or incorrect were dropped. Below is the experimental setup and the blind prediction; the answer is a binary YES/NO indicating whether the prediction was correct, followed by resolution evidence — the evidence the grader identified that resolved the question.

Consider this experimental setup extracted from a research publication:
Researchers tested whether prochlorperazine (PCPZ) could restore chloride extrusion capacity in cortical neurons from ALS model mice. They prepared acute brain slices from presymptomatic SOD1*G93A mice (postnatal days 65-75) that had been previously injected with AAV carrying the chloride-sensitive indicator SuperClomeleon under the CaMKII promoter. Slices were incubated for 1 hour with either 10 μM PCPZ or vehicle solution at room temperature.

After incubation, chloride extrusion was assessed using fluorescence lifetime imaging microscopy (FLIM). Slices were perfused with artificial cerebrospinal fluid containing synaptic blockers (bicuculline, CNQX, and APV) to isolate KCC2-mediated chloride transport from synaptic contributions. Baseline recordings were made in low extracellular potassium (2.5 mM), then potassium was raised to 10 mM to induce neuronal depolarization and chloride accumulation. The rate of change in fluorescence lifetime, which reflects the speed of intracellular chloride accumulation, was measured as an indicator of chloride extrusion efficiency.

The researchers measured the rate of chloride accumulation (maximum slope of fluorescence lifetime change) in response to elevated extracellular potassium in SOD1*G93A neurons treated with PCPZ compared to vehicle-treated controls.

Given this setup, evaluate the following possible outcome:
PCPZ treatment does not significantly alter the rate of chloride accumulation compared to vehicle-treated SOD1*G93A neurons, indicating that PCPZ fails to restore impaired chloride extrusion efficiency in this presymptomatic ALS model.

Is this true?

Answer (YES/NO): NO